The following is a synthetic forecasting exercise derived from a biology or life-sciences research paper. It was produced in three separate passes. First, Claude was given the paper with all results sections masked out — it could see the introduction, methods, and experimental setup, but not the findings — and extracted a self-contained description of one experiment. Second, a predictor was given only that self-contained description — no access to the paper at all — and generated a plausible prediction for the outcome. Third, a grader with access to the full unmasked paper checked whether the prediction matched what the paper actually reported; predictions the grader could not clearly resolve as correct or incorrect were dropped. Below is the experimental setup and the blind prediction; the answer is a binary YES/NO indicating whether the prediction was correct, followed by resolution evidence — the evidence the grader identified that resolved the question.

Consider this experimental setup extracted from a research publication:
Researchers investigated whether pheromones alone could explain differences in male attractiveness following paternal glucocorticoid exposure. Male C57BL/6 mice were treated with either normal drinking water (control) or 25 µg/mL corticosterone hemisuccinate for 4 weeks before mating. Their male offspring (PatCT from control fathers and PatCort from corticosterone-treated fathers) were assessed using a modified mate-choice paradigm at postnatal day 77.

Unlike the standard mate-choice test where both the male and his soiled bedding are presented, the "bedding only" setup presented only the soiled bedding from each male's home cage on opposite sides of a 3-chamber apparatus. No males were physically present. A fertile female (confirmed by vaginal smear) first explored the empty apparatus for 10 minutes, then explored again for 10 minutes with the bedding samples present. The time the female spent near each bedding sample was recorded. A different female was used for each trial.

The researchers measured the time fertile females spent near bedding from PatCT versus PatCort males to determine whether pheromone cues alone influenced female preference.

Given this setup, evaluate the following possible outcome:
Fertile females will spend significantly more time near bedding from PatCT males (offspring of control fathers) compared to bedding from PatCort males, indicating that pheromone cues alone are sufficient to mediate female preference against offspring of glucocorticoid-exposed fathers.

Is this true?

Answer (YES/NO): NO